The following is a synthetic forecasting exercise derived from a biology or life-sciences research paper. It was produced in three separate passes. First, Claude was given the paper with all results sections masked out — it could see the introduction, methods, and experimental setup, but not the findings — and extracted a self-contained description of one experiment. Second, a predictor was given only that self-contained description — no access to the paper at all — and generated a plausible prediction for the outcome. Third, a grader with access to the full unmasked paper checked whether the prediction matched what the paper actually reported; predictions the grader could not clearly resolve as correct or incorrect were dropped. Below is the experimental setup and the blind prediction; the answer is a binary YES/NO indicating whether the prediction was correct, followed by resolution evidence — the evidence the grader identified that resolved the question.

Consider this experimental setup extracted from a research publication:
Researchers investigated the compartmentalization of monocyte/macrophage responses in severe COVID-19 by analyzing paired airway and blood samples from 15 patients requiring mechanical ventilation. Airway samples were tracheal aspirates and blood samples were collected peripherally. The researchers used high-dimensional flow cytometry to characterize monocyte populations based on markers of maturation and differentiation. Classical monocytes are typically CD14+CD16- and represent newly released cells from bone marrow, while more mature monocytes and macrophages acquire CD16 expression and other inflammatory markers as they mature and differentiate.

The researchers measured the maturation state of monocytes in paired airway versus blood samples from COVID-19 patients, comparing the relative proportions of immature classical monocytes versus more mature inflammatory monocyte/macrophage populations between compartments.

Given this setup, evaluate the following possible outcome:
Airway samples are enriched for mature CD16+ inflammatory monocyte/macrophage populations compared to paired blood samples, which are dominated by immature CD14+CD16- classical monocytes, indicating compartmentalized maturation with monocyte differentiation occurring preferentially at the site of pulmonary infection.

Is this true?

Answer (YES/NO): YES